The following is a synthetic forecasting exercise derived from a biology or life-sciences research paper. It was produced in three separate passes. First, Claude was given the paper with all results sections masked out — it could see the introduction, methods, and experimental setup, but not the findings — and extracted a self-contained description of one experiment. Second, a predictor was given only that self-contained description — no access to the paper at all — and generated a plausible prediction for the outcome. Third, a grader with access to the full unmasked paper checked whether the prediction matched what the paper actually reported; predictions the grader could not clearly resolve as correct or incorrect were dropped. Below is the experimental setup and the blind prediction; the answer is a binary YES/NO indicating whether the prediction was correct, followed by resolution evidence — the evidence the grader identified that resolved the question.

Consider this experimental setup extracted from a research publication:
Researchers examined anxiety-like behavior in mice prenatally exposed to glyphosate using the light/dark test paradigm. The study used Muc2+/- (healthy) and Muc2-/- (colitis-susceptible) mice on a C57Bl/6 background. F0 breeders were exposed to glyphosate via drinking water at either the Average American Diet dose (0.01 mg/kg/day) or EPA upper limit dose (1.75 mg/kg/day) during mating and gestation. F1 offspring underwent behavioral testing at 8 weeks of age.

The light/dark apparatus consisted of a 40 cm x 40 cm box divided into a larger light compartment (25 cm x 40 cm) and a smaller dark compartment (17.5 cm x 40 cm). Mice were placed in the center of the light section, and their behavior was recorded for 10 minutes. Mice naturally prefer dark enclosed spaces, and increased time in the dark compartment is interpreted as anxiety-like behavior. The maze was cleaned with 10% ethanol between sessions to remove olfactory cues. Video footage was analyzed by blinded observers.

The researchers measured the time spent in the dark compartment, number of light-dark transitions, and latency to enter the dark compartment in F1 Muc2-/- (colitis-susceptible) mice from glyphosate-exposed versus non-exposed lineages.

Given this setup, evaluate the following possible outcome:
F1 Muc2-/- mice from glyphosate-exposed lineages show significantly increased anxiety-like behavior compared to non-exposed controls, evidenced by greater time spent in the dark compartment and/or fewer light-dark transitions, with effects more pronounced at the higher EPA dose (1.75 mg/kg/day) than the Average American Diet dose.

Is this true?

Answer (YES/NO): NO